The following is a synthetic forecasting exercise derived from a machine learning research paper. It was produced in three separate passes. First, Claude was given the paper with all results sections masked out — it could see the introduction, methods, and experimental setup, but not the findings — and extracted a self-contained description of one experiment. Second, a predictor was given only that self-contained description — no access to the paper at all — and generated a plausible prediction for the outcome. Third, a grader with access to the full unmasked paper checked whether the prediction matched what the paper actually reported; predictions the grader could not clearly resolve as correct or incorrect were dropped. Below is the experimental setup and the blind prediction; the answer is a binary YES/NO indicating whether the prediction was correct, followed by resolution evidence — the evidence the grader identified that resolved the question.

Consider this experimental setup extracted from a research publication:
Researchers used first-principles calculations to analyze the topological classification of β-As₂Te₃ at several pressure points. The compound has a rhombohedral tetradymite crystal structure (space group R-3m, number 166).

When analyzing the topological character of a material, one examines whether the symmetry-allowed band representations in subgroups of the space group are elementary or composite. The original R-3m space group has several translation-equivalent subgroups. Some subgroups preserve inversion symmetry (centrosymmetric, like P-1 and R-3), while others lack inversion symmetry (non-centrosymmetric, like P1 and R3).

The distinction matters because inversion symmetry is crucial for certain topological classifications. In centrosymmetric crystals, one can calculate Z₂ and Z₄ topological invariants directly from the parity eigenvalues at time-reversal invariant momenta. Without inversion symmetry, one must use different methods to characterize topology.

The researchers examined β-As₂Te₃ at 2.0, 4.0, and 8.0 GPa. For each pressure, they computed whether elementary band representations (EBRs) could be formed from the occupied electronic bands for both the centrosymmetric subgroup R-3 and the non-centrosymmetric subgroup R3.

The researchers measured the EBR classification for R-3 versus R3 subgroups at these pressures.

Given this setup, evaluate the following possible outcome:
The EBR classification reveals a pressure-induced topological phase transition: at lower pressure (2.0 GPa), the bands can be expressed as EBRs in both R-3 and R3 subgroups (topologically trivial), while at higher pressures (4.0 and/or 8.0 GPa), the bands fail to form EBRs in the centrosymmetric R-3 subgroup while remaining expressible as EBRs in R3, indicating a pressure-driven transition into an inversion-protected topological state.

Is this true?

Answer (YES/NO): NO